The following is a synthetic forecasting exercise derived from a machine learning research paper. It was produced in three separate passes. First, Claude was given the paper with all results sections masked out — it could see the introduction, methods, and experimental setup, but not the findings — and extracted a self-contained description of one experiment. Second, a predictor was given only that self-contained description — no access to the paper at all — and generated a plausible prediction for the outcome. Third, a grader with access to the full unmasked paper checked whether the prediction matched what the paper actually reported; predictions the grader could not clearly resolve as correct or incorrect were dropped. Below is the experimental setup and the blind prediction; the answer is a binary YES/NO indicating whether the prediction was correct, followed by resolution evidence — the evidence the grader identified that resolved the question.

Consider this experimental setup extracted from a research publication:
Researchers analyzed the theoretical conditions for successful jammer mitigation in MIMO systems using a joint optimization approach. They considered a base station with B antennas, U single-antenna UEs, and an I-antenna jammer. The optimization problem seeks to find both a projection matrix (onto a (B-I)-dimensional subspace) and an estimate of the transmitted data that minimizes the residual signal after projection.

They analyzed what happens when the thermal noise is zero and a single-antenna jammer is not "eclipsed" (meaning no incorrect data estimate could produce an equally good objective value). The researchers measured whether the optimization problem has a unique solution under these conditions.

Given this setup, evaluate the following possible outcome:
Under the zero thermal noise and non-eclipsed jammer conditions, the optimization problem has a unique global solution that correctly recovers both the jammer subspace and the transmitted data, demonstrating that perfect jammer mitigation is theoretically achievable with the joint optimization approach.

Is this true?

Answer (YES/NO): YES